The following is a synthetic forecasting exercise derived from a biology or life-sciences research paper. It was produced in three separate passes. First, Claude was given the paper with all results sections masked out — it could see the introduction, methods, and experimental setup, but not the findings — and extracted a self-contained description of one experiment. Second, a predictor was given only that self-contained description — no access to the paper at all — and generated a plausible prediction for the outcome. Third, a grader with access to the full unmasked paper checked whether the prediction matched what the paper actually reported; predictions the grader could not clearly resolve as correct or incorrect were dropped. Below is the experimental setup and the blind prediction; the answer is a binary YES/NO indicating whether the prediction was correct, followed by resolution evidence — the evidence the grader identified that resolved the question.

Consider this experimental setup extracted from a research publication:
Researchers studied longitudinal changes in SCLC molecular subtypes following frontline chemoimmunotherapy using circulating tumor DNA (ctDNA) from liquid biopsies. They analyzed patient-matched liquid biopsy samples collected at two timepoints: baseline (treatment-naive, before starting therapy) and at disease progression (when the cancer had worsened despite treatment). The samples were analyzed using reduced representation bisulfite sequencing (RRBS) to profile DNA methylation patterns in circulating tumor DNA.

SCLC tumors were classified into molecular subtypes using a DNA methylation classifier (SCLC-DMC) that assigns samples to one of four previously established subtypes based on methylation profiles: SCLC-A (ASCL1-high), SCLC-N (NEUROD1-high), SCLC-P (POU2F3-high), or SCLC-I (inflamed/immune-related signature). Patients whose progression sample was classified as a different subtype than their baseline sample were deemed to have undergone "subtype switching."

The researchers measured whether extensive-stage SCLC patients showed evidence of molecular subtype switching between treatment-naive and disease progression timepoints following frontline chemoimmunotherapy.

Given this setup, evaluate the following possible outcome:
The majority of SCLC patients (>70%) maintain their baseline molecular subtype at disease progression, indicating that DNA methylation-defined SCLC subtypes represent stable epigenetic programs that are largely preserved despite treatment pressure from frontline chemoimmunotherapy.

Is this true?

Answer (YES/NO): NO